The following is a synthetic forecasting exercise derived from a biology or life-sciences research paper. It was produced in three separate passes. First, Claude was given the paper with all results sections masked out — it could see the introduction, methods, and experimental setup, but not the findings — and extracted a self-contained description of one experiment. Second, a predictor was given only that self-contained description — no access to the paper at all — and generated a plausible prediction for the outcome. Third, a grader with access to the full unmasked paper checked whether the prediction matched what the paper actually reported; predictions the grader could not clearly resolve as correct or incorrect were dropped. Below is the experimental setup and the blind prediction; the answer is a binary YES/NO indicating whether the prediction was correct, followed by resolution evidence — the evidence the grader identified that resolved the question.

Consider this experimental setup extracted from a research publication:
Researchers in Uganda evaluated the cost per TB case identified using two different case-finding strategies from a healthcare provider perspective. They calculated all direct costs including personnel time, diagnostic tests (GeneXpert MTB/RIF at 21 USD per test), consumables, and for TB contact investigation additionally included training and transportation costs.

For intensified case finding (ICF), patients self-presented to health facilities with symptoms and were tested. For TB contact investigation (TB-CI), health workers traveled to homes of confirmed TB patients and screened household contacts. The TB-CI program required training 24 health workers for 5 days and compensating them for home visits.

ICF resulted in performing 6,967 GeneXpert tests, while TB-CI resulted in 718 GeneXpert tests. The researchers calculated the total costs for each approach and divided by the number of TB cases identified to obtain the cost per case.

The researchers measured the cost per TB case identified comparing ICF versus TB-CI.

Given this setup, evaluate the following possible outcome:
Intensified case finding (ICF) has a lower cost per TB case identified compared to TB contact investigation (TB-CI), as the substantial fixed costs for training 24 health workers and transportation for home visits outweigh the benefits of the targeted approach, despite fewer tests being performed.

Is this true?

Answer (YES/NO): YES